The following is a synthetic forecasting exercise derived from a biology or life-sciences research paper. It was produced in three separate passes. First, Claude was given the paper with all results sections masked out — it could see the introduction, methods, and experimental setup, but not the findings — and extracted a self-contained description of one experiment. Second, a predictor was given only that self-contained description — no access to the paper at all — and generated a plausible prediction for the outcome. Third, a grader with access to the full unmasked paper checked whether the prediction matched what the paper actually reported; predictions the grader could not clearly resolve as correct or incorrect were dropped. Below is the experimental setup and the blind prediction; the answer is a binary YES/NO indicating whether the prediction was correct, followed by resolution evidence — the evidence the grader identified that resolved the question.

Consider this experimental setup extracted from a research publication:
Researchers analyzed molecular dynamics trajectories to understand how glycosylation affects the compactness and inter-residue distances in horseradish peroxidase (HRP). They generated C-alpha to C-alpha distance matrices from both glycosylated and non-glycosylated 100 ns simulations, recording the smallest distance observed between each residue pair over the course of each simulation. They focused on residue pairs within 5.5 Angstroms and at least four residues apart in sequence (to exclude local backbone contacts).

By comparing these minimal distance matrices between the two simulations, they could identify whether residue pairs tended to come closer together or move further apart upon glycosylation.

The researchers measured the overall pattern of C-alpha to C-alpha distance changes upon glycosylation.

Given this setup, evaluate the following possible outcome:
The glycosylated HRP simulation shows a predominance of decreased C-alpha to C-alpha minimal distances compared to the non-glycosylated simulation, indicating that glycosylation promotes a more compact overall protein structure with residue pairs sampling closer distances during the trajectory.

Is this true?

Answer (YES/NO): YES